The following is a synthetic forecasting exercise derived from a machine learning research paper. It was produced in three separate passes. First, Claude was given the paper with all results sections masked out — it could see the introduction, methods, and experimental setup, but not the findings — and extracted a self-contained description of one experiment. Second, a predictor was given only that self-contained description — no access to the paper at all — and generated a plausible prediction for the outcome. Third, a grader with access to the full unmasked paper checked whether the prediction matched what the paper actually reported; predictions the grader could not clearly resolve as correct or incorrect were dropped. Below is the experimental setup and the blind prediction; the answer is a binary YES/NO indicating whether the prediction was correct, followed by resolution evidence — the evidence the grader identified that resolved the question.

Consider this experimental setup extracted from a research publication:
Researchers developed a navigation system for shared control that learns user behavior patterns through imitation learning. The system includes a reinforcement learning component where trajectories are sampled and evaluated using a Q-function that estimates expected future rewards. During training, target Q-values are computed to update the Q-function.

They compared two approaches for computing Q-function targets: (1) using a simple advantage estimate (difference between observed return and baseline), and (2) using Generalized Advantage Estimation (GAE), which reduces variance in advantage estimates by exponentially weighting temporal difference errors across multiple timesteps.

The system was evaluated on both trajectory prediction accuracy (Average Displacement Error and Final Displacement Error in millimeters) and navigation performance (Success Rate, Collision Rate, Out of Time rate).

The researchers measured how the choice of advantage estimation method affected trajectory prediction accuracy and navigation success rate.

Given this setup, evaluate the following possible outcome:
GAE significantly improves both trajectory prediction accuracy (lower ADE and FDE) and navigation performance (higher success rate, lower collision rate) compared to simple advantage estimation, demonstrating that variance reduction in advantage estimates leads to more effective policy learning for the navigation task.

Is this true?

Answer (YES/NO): NO